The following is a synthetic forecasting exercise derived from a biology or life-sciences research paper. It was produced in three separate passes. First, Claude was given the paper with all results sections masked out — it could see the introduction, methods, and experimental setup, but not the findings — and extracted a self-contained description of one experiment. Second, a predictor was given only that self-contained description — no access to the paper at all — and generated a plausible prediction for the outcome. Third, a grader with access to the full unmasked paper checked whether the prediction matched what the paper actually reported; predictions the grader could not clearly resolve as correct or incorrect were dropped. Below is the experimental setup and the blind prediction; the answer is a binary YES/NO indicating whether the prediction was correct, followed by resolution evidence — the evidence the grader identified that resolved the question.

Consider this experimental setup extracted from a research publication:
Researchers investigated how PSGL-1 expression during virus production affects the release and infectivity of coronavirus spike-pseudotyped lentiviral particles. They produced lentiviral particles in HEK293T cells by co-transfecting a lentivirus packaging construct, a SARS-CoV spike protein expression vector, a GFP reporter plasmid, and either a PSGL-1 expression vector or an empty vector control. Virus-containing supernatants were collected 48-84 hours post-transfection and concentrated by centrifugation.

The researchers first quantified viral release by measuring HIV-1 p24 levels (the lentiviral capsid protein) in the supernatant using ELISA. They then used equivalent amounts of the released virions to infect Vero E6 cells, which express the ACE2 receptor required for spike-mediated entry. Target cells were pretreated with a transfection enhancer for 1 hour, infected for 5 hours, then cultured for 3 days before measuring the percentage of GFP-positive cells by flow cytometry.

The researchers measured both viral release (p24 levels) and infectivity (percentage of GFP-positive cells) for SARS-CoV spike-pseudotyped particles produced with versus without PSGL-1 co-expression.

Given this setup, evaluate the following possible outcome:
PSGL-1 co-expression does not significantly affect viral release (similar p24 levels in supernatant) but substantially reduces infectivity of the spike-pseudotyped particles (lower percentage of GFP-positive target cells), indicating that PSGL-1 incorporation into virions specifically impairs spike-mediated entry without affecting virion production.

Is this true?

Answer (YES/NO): YES